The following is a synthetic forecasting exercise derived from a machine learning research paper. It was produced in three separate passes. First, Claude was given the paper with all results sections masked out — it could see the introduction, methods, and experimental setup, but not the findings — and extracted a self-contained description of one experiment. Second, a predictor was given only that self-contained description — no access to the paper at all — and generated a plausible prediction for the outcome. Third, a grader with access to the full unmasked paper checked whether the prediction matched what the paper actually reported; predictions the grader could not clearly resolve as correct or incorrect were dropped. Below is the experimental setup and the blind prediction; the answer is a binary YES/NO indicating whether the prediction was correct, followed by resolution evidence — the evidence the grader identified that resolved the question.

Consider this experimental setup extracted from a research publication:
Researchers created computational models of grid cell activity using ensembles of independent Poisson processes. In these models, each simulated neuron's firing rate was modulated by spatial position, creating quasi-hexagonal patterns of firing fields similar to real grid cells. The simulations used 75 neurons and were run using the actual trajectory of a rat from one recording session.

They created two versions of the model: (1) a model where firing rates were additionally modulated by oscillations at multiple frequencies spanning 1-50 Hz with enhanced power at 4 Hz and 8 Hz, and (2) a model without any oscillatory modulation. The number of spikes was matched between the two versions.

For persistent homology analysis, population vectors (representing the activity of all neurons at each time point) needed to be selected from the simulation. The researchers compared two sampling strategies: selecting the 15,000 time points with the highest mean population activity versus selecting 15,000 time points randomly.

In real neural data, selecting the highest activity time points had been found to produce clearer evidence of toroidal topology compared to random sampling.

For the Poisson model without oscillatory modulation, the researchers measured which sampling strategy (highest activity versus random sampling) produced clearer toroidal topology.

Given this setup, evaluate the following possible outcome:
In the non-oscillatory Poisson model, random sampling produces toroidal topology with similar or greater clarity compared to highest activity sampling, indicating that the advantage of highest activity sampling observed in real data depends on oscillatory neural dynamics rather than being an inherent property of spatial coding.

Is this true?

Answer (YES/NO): YES